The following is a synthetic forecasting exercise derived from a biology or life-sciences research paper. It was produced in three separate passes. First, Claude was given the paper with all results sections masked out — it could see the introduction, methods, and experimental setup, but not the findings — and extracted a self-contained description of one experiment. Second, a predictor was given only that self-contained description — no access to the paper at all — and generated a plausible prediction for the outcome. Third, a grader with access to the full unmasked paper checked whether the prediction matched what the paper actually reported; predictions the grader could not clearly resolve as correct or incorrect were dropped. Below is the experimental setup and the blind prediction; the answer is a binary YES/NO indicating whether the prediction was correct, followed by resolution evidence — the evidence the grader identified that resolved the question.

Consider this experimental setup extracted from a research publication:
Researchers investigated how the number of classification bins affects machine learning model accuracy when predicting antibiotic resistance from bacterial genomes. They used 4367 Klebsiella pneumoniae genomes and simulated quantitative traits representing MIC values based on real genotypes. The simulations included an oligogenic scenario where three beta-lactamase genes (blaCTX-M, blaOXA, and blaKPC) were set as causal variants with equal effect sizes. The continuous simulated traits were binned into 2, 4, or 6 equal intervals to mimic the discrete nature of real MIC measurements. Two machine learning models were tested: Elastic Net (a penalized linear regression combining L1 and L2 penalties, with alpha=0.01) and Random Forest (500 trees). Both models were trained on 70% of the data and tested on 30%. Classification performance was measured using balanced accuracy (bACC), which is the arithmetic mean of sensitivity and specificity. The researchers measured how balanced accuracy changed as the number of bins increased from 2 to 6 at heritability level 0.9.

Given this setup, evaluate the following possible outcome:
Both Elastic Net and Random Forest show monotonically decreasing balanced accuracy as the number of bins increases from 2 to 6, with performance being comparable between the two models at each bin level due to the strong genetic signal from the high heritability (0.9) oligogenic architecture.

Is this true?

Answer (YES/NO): NO